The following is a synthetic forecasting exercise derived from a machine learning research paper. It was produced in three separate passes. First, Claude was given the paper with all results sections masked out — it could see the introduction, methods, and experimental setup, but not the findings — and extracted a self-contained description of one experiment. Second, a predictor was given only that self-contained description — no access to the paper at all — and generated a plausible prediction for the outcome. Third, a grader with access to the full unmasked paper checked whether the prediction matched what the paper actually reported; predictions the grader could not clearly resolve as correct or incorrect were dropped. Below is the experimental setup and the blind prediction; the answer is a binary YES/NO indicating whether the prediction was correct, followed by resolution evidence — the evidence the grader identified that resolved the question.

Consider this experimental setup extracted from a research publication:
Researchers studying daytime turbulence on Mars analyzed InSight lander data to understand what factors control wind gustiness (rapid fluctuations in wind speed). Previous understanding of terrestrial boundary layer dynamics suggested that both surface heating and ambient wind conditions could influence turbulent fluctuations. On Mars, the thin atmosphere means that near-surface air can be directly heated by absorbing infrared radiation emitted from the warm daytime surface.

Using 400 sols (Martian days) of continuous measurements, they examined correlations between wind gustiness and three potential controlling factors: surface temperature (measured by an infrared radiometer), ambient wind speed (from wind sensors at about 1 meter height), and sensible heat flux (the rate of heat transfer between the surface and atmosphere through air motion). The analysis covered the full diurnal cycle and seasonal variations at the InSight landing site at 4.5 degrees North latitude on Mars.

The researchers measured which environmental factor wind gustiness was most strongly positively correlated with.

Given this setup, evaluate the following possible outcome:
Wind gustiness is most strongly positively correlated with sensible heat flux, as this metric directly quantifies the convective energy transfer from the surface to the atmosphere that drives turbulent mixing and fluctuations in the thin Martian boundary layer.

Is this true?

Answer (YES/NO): NO